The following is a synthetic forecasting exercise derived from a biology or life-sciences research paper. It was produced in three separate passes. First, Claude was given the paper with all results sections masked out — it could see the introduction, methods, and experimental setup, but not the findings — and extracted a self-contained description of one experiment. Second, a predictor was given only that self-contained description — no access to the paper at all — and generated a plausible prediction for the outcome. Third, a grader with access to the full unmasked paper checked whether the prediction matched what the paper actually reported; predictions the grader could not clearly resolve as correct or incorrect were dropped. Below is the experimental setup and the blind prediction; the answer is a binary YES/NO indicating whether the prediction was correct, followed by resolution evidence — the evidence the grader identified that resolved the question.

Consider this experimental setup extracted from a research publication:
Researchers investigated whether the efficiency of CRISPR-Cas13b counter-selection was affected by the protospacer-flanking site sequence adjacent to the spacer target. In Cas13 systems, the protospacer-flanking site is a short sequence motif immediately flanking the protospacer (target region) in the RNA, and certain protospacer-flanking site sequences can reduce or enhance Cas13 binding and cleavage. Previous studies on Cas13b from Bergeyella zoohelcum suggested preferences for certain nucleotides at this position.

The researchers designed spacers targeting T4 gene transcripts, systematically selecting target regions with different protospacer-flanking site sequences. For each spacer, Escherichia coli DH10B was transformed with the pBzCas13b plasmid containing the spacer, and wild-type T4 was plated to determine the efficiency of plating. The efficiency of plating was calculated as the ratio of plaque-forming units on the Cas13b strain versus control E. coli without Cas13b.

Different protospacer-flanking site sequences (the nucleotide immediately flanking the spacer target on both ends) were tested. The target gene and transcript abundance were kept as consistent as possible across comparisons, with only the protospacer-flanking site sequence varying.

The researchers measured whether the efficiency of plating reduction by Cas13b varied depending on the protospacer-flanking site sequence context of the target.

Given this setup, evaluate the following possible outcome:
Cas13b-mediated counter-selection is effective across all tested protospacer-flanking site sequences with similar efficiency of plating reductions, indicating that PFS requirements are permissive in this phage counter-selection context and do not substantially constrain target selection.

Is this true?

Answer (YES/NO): NO